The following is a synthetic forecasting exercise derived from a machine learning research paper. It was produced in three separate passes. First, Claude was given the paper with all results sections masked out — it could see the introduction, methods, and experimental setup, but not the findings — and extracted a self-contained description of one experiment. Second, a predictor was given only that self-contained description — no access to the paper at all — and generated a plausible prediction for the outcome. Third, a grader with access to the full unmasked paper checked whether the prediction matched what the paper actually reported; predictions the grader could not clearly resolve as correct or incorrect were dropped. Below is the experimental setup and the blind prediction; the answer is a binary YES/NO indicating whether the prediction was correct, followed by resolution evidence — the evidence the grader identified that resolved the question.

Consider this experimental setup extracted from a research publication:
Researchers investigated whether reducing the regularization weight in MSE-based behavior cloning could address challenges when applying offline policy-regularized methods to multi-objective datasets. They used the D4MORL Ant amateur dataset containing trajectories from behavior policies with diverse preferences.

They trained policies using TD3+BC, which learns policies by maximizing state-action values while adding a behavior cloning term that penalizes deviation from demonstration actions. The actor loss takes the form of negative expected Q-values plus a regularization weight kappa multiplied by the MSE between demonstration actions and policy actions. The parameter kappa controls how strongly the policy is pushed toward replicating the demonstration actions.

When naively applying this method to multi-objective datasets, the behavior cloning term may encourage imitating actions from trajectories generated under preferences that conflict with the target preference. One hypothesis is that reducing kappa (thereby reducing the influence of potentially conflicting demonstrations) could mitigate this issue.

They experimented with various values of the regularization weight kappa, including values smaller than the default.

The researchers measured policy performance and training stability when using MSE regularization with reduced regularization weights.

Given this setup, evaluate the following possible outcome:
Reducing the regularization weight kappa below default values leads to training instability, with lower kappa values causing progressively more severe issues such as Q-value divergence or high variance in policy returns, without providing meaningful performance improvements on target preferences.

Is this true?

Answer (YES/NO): YES